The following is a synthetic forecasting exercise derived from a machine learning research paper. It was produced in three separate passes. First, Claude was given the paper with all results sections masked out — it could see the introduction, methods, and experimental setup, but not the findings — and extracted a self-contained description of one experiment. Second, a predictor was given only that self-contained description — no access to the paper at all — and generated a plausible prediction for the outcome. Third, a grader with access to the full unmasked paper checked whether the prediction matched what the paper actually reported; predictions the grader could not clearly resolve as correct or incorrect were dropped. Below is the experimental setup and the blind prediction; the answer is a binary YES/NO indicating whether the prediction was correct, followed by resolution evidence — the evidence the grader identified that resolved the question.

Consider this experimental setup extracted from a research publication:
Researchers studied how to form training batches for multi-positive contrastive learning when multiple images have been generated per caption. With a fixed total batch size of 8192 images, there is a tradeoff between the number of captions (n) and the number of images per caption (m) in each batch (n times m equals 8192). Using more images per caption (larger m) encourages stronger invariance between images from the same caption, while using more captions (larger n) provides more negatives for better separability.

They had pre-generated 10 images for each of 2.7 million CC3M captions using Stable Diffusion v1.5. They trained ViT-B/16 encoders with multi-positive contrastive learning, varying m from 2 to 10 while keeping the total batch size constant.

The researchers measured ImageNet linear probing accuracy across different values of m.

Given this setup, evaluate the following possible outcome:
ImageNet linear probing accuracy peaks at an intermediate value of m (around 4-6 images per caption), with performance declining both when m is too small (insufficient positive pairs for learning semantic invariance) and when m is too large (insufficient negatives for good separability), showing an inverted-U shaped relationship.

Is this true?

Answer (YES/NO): NO